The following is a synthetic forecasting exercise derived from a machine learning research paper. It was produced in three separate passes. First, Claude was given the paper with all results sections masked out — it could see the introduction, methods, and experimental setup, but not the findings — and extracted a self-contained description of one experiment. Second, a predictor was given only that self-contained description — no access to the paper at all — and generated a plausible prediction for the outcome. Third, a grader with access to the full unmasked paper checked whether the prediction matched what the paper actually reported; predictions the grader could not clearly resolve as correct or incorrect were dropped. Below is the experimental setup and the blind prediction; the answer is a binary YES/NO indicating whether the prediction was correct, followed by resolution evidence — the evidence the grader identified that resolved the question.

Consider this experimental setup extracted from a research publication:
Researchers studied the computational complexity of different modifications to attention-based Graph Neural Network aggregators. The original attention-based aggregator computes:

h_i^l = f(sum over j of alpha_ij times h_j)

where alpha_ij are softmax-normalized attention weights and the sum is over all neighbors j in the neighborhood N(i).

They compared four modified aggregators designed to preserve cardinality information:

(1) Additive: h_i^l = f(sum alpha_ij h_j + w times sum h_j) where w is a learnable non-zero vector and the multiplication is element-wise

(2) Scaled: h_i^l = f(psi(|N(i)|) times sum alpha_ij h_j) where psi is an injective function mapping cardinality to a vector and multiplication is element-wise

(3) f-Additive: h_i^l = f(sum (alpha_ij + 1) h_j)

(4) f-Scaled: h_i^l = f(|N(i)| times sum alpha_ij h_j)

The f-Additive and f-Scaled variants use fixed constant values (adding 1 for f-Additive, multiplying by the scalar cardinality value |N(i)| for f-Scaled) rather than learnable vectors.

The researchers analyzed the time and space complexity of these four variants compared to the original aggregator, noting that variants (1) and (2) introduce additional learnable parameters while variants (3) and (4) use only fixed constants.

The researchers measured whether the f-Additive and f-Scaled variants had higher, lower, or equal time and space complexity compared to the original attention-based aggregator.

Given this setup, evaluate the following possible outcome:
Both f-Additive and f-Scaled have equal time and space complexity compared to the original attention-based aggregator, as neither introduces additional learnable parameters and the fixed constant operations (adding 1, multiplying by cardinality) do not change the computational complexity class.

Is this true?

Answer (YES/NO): YES